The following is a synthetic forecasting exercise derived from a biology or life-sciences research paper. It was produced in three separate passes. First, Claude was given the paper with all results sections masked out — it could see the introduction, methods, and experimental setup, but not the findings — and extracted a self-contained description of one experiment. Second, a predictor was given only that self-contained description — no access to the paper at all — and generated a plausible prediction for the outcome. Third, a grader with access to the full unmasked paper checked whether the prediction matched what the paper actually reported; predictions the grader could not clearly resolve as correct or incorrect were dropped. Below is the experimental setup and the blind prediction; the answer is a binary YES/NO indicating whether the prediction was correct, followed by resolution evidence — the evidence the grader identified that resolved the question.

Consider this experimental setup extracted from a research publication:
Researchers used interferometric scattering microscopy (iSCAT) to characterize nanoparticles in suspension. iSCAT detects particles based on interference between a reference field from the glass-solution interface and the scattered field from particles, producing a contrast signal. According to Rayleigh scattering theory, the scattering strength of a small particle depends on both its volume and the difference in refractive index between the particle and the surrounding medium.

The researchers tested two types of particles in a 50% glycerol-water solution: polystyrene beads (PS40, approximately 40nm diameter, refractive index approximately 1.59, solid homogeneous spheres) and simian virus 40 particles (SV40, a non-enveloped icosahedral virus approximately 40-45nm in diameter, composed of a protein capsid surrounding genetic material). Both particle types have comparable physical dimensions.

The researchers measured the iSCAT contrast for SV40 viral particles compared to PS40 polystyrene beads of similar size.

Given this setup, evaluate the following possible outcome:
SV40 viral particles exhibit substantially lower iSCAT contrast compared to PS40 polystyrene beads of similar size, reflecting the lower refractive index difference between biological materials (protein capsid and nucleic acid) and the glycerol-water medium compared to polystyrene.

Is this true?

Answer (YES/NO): YES